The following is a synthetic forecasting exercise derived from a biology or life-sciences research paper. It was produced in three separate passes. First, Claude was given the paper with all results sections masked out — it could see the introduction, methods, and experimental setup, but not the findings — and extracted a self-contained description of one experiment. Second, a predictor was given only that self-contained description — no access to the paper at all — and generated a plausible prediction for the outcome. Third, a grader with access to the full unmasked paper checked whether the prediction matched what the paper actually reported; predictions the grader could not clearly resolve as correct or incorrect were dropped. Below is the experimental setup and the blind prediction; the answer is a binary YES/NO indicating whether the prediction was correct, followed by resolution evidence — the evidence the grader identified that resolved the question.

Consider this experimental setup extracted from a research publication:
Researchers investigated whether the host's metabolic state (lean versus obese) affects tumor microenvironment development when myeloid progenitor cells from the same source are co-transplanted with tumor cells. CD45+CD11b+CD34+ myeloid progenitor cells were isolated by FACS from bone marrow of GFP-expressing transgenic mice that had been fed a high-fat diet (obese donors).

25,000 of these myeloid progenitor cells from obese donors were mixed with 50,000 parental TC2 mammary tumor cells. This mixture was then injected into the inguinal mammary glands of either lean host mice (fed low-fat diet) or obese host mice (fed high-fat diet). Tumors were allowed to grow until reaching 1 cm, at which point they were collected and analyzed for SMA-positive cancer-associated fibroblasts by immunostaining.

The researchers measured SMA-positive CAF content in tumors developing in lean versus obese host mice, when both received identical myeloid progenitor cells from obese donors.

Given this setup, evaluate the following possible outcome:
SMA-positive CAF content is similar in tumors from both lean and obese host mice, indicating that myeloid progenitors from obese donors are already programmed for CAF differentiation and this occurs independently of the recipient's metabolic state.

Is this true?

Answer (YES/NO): NO